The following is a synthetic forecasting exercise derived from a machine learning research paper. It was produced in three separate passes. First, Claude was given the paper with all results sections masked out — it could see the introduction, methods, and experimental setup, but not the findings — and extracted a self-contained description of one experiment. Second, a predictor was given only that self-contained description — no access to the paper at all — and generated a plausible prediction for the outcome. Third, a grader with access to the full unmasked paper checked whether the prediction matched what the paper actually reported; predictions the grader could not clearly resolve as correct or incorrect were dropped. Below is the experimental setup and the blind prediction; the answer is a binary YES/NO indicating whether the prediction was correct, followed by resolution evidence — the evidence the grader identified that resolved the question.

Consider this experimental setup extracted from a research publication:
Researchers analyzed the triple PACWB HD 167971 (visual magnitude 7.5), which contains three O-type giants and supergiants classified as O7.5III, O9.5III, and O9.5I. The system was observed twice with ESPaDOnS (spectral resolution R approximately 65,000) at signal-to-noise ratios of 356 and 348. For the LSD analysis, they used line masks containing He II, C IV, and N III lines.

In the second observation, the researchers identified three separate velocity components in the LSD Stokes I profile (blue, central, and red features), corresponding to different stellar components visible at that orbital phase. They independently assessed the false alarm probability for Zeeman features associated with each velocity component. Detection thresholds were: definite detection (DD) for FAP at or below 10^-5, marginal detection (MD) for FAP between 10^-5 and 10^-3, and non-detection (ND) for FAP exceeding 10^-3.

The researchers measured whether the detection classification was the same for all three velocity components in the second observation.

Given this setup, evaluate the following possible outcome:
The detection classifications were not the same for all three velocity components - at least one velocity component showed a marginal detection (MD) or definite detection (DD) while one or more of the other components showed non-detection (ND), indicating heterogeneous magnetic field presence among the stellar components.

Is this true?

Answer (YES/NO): YES